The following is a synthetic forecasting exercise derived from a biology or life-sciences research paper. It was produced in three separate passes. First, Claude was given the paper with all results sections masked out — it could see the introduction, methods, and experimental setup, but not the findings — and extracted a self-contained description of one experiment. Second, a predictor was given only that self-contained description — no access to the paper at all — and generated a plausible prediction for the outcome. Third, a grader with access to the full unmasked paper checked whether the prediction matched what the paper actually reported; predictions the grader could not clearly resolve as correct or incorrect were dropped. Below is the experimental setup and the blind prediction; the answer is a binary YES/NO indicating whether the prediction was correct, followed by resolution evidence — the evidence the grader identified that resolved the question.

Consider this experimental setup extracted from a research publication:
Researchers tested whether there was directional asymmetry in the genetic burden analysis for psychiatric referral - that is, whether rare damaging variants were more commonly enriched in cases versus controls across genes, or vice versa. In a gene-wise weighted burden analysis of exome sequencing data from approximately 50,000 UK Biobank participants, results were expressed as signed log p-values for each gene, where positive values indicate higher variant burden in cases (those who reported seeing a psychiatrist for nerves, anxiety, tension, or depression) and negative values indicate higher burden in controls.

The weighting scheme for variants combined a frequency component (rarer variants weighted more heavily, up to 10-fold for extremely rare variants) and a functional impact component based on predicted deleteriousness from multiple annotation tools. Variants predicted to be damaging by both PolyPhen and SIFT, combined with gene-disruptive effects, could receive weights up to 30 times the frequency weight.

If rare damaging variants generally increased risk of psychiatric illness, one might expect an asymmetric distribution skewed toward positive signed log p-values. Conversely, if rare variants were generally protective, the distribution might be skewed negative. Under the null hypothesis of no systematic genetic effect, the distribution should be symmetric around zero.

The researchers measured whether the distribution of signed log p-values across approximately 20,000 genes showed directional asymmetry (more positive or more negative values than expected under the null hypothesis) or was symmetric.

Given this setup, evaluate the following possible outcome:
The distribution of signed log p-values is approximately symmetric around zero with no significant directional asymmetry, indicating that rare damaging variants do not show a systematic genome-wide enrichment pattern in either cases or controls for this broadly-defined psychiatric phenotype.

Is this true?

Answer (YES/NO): YES